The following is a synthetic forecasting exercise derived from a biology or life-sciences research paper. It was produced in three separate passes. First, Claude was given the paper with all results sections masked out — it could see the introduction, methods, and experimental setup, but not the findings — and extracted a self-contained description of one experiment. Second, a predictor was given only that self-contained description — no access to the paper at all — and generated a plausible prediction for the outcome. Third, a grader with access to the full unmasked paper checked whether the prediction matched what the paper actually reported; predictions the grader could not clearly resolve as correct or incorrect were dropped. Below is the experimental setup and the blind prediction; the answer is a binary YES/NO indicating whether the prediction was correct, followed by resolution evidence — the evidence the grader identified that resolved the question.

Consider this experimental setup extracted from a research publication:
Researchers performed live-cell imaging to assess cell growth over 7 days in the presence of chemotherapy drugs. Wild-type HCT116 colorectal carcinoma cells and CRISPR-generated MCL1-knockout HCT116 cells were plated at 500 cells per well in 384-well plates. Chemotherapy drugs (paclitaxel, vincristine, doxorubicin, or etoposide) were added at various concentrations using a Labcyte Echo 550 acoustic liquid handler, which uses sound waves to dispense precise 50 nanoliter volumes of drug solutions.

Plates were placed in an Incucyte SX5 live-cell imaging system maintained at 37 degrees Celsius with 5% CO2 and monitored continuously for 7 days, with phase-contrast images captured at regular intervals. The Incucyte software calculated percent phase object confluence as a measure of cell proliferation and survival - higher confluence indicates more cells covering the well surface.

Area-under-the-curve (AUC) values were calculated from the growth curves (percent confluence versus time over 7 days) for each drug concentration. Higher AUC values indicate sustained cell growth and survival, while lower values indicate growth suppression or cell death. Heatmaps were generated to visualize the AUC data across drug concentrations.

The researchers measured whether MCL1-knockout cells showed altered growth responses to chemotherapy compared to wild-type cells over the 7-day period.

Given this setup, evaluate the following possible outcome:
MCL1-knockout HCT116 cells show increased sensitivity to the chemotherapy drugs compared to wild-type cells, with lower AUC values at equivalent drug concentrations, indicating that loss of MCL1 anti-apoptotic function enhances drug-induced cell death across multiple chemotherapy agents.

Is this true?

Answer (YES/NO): NO